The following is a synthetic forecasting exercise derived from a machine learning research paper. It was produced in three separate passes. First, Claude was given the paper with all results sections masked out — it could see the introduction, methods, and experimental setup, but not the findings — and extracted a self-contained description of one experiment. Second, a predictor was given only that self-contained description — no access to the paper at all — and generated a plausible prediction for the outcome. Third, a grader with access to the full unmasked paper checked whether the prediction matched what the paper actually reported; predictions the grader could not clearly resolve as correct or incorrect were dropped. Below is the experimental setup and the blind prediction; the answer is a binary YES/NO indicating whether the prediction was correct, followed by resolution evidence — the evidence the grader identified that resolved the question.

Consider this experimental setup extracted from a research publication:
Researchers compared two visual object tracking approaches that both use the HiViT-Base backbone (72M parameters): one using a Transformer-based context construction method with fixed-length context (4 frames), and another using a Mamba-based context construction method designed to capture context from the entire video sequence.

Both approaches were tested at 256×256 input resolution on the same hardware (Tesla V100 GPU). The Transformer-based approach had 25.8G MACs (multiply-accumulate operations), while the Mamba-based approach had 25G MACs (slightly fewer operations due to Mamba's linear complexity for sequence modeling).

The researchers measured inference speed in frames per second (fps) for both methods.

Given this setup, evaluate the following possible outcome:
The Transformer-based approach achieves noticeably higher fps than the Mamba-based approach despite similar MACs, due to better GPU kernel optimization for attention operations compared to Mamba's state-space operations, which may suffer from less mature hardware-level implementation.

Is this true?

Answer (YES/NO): YES